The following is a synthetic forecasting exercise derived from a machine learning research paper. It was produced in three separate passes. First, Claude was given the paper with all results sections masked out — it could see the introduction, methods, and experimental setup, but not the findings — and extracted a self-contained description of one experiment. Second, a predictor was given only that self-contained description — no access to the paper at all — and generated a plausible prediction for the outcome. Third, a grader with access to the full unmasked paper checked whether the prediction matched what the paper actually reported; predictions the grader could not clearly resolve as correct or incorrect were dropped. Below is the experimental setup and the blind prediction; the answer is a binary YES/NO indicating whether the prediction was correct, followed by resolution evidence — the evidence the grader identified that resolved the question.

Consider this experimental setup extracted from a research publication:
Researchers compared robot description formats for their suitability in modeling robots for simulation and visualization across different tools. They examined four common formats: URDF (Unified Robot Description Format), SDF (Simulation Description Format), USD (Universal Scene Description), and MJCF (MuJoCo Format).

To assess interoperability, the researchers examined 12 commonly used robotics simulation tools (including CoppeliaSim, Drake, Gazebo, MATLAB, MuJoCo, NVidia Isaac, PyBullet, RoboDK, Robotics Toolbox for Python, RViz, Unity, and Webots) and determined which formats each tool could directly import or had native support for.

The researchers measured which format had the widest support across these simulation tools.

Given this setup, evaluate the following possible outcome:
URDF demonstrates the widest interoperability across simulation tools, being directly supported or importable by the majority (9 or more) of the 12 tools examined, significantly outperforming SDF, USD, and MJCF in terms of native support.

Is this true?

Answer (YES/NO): YES